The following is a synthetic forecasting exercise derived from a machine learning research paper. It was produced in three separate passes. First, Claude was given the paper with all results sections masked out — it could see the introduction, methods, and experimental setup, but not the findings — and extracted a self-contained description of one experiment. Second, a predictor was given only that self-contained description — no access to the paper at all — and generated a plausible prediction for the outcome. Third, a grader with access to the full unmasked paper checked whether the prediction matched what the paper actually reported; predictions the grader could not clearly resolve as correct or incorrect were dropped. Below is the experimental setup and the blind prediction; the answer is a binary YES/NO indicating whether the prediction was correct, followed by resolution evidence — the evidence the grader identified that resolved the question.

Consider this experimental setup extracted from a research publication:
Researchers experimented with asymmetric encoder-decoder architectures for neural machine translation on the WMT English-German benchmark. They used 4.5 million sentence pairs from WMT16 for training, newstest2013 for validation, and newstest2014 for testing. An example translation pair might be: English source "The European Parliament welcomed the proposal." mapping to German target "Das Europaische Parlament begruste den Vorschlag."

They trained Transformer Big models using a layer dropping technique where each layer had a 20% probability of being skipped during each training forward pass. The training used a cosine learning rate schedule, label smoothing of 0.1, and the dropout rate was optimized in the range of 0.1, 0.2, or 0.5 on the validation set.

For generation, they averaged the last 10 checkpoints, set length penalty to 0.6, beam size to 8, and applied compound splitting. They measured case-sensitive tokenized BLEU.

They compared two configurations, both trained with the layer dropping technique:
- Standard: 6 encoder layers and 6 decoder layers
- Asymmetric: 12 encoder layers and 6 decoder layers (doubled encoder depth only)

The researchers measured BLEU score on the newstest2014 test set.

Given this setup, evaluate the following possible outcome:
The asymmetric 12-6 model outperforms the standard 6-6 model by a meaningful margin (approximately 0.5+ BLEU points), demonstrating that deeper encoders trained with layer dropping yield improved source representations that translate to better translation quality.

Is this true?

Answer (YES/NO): YES